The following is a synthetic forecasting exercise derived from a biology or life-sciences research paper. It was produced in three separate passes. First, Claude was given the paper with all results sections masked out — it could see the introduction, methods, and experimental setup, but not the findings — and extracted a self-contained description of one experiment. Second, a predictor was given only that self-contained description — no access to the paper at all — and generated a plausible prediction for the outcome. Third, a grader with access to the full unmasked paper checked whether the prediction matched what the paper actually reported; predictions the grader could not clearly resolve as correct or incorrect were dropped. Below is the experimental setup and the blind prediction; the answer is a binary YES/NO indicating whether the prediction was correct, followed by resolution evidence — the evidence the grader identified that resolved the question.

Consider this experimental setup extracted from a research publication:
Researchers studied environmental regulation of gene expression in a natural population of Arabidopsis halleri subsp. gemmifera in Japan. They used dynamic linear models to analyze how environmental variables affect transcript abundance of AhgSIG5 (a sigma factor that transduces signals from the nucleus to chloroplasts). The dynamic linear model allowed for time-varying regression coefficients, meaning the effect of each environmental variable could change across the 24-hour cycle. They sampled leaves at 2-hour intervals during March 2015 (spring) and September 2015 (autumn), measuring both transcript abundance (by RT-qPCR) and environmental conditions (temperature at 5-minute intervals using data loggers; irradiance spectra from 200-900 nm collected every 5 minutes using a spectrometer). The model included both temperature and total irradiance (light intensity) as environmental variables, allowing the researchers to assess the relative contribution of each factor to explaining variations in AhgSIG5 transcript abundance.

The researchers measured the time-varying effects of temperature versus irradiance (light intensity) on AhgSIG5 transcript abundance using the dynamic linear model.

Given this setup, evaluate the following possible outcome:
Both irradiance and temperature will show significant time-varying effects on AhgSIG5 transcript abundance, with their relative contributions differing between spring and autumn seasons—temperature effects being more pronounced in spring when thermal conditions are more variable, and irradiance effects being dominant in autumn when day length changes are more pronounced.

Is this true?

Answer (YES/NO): NO